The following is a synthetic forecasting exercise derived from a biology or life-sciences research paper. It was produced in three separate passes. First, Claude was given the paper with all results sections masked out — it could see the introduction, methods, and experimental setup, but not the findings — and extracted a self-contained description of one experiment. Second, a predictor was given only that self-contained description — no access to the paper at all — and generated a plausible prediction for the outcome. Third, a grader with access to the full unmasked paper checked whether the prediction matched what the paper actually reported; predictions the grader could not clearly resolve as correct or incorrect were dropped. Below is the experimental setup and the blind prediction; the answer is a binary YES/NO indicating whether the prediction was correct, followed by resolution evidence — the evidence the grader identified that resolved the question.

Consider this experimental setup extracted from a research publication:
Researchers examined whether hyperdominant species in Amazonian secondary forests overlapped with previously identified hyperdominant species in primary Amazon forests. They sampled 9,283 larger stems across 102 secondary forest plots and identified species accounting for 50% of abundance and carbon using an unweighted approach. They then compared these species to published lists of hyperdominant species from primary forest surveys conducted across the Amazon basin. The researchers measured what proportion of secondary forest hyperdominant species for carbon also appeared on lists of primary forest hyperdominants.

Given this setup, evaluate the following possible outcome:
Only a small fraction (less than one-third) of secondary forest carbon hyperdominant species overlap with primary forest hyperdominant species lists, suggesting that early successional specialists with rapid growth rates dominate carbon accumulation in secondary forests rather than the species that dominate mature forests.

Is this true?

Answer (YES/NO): NO